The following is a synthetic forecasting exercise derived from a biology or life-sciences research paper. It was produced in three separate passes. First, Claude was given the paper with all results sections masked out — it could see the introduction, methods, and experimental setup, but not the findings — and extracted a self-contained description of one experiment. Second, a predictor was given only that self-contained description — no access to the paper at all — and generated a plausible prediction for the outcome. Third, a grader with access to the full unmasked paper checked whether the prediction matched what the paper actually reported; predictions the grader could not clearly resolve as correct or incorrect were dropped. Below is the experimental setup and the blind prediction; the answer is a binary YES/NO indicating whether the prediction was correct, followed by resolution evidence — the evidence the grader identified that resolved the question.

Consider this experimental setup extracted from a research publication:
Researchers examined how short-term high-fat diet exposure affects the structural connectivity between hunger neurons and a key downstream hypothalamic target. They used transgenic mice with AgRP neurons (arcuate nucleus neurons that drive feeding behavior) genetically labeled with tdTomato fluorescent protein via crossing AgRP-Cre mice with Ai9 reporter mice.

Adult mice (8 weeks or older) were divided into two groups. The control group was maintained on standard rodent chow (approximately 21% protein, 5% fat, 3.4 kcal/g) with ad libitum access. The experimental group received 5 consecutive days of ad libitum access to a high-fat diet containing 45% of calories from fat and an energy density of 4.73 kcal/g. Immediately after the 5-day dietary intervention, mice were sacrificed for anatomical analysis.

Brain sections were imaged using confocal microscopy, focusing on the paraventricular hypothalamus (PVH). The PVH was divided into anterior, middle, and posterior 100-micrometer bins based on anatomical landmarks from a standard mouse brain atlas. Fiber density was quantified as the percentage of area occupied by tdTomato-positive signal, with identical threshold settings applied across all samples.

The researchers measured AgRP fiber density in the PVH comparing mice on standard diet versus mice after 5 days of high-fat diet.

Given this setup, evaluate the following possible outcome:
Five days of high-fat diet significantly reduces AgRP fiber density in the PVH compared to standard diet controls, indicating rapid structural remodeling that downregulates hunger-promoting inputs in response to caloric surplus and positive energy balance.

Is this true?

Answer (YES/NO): YES